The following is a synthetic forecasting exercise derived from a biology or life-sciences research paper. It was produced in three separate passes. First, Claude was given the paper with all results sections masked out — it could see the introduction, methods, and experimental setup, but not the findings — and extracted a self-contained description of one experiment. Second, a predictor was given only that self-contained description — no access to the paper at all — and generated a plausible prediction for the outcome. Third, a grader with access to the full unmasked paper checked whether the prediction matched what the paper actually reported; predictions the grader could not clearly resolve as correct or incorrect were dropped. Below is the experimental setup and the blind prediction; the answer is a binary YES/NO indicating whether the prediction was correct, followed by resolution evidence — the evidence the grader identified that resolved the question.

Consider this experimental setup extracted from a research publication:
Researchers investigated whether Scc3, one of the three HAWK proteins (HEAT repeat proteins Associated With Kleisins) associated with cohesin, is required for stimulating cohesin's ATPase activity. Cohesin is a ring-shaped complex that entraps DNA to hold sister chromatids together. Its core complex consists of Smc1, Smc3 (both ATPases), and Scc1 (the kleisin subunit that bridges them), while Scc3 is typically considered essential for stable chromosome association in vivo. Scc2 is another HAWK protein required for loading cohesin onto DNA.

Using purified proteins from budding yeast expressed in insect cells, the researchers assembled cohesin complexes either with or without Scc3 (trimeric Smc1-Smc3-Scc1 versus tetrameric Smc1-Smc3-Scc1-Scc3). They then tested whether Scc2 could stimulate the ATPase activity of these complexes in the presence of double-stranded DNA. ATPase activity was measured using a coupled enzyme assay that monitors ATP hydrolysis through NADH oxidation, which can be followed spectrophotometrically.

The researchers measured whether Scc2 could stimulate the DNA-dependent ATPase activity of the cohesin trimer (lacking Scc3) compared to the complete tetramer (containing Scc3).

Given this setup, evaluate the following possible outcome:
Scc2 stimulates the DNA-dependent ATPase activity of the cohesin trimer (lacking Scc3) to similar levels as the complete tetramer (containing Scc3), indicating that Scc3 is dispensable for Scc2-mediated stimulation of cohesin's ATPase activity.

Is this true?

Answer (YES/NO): YES